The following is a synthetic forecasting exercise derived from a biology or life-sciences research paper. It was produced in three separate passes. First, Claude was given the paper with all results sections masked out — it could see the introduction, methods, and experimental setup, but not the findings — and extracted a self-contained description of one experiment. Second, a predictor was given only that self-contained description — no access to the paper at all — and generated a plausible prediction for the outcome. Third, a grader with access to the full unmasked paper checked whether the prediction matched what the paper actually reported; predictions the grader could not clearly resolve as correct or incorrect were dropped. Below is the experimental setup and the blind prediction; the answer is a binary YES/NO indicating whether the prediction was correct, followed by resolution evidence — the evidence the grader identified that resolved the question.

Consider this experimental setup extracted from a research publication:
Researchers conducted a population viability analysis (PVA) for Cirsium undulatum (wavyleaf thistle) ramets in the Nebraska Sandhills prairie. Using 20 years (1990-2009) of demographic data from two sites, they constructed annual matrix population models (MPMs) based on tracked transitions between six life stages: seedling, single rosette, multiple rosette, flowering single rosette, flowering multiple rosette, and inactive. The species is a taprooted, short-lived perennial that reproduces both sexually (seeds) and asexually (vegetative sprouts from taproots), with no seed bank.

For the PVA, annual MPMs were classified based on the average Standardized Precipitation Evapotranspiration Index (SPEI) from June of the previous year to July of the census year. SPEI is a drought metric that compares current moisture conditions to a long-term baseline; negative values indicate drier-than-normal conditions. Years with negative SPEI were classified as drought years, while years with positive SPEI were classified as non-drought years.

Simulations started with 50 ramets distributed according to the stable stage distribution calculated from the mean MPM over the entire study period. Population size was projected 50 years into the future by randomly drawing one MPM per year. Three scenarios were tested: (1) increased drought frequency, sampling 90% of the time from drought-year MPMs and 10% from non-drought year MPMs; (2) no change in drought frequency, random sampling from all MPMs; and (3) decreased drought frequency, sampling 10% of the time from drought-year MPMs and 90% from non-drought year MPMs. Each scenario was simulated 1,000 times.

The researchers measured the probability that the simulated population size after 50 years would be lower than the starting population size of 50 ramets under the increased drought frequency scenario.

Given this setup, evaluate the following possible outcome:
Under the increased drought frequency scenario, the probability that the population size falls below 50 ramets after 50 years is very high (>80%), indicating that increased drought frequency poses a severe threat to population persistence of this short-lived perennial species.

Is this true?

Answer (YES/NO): NO